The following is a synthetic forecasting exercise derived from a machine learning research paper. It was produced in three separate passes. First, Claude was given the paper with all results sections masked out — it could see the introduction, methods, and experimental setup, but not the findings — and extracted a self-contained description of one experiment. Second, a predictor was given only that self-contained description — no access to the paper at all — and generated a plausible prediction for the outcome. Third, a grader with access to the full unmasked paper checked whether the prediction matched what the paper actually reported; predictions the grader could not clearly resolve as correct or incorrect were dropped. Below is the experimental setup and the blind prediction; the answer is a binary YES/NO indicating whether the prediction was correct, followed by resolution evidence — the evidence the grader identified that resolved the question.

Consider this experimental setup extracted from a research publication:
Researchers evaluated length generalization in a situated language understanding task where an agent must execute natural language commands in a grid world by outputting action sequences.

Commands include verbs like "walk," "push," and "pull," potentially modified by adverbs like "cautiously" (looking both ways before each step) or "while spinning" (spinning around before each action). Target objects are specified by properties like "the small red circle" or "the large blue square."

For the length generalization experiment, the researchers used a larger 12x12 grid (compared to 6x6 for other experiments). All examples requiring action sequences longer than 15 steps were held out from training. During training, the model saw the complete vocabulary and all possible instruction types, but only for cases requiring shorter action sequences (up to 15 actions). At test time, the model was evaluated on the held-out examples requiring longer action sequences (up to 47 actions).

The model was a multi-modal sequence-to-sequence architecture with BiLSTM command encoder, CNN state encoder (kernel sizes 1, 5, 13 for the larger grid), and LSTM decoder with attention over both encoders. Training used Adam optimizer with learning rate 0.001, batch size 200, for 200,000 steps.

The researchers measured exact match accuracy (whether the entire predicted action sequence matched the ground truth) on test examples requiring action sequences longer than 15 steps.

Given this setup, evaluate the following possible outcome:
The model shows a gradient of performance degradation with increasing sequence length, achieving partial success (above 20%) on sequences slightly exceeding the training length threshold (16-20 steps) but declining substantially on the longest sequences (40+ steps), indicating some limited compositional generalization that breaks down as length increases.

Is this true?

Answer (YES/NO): NO